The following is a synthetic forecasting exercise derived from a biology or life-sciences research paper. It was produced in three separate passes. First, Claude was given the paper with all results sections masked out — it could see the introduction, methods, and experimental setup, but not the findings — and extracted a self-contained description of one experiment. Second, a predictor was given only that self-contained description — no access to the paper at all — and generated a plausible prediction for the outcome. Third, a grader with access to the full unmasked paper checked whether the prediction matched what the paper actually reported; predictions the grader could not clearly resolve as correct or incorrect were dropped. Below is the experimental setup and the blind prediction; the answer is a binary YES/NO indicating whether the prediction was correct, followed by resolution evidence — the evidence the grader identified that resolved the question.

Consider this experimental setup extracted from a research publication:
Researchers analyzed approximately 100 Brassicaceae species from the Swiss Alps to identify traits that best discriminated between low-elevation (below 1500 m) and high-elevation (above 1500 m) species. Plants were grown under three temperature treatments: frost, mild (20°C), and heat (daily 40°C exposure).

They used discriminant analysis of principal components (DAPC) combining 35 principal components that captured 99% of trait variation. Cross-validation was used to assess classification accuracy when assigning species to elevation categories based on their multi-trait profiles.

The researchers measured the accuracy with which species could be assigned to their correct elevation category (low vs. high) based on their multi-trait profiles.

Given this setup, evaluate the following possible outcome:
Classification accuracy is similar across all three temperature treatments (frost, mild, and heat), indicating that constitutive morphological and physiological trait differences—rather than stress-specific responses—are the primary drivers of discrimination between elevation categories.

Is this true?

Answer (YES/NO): NO